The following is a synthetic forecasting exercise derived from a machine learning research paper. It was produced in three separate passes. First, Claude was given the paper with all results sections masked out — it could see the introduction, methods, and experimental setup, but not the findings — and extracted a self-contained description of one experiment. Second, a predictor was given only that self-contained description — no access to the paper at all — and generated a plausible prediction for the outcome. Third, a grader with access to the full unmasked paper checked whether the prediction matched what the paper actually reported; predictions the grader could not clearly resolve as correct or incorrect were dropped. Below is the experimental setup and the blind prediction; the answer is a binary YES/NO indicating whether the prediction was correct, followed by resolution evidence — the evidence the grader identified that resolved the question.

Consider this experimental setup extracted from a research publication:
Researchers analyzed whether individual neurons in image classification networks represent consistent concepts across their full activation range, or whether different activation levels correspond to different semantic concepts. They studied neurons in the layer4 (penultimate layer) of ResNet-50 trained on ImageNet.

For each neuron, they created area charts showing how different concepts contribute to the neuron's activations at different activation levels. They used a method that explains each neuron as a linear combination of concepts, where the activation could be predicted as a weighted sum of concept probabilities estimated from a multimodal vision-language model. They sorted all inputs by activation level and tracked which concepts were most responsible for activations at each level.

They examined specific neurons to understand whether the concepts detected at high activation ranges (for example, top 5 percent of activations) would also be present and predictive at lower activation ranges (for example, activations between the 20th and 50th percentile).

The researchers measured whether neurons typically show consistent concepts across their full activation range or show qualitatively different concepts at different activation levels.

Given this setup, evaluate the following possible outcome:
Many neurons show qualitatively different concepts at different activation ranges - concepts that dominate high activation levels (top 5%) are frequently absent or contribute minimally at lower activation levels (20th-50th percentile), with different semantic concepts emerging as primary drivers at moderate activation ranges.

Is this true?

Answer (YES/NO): YES